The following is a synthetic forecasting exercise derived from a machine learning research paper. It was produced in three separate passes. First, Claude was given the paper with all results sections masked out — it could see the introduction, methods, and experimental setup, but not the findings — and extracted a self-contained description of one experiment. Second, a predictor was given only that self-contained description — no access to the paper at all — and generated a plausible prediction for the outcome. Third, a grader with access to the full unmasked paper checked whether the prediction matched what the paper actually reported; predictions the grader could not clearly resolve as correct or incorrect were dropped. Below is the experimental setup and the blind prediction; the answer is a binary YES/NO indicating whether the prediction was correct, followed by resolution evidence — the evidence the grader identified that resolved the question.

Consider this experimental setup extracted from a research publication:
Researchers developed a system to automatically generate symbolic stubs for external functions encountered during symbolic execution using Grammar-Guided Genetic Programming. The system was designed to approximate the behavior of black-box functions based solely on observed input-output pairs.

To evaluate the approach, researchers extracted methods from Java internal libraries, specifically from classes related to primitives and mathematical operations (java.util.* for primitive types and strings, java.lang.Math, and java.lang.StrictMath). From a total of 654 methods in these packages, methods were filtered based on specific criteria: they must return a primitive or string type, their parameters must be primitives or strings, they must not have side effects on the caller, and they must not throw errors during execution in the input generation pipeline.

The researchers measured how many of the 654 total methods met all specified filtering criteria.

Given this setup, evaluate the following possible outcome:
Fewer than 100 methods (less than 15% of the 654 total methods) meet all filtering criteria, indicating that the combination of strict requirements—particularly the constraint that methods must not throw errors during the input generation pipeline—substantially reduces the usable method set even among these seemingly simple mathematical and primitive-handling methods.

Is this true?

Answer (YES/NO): NO